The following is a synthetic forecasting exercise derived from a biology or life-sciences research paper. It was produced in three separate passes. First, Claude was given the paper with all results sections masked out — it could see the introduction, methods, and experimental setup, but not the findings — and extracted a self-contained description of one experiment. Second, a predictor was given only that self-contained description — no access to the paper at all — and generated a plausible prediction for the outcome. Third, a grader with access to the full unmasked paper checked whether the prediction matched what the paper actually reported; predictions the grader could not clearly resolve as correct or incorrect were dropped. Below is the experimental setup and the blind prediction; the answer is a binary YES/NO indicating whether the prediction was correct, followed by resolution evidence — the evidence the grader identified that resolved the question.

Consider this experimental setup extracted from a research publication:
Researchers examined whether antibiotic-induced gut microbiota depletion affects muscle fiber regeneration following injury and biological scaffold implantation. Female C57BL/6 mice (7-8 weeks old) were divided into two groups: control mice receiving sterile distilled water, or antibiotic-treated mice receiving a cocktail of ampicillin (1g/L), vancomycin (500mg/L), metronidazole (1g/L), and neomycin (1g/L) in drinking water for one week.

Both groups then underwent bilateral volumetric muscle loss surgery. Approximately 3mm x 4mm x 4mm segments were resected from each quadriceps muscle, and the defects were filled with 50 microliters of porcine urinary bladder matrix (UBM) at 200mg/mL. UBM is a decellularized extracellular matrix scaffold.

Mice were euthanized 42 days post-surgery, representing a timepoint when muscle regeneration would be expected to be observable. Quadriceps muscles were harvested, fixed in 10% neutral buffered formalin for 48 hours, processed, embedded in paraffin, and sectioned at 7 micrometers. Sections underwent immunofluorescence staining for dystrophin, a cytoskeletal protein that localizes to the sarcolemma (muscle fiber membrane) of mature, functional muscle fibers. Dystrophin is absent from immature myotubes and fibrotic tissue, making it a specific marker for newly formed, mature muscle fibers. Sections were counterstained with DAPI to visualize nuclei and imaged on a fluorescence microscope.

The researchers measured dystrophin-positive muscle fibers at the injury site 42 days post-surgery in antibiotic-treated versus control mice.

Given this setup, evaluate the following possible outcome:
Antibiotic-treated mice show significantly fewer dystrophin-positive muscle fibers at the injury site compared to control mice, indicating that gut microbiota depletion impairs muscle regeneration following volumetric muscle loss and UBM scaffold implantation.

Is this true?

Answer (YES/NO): NO